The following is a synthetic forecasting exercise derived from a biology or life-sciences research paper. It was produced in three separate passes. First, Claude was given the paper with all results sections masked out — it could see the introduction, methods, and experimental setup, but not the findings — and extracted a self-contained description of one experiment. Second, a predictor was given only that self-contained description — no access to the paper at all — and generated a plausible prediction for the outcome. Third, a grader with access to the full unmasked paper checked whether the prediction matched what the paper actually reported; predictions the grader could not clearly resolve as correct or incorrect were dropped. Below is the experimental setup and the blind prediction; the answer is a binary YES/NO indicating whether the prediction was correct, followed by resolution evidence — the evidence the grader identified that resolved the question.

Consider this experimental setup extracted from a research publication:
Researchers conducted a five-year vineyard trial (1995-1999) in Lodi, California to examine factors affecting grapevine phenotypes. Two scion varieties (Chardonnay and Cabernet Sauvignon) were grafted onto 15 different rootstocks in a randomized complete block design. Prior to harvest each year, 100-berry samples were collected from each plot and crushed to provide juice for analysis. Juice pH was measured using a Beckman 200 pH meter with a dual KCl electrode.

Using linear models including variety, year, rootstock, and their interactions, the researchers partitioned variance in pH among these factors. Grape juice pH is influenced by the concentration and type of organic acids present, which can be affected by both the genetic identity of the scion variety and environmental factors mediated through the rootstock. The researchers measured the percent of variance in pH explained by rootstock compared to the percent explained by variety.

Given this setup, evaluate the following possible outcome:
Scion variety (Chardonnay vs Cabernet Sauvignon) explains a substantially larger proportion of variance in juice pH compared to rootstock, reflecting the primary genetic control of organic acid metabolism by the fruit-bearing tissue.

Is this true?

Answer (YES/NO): YES